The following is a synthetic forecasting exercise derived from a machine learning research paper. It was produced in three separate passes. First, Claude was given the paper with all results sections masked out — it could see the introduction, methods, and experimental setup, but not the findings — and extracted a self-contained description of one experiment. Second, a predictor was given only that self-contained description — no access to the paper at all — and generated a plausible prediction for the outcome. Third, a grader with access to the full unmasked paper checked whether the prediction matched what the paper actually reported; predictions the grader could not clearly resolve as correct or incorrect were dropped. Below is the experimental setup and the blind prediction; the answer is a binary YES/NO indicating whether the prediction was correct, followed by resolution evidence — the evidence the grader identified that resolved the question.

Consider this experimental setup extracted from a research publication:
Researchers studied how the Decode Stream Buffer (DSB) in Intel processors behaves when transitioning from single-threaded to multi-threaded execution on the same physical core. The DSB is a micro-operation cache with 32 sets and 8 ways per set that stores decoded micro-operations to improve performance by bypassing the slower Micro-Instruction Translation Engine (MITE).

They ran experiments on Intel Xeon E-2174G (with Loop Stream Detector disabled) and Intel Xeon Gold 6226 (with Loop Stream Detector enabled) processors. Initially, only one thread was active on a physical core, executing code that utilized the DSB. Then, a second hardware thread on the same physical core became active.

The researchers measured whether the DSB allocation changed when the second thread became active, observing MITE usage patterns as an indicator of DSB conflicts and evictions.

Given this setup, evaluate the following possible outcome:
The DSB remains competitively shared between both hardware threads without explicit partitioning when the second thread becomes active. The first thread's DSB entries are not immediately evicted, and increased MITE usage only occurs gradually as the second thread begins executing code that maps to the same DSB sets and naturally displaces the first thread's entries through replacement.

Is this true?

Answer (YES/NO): NO